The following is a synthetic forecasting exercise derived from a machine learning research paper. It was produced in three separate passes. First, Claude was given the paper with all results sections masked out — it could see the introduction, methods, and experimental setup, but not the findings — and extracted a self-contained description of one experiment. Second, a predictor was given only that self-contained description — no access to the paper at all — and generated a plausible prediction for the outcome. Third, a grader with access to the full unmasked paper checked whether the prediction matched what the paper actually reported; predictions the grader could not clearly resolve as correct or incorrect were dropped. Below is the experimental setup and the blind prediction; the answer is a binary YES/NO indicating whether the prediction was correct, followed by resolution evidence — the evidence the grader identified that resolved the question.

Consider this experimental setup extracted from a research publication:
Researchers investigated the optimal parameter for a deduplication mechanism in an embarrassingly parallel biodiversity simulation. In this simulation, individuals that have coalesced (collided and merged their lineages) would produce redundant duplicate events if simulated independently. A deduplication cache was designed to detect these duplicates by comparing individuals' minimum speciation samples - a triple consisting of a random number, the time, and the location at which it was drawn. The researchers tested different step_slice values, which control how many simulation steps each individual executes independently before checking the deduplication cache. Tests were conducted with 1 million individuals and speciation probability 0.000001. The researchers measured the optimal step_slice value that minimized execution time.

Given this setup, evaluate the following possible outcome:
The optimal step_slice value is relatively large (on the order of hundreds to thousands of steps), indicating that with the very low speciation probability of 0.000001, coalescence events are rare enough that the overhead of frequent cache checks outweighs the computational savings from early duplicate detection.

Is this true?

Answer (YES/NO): NO